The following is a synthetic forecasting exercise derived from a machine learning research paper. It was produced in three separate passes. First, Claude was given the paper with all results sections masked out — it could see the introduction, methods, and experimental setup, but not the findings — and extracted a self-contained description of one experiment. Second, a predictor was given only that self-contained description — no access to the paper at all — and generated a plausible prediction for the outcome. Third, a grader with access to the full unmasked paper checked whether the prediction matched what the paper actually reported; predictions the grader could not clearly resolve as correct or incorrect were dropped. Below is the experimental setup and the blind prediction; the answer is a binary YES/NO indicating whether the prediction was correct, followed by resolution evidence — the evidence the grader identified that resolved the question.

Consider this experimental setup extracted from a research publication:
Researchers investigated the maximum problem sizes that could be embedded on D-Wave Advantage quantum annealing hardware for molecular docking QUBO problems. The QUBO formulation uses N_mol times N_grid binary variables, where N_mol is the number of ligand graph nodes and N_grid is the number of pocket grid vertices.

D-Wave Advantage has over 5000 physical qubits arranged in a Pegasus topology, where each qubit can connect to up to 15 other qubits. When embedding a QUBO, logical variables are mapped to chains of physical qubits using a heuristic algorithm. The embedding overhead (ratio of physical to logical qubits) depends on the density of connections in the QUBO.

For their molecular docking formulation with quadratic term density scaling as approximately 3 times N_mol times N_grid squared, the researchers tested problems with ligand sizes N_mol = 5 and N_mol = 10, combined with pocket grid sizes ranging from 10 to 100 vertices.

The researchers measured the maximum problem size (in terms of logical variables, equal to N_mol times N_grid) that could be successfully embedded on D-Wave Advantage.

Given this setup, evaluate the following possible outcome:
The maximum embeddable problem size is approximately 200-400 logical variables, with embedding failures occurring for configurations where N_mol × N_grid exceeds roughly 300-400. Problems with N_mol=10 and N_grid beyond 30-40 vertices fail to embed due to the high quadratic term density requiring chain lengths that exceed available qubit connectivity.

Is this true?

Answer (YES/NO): NO